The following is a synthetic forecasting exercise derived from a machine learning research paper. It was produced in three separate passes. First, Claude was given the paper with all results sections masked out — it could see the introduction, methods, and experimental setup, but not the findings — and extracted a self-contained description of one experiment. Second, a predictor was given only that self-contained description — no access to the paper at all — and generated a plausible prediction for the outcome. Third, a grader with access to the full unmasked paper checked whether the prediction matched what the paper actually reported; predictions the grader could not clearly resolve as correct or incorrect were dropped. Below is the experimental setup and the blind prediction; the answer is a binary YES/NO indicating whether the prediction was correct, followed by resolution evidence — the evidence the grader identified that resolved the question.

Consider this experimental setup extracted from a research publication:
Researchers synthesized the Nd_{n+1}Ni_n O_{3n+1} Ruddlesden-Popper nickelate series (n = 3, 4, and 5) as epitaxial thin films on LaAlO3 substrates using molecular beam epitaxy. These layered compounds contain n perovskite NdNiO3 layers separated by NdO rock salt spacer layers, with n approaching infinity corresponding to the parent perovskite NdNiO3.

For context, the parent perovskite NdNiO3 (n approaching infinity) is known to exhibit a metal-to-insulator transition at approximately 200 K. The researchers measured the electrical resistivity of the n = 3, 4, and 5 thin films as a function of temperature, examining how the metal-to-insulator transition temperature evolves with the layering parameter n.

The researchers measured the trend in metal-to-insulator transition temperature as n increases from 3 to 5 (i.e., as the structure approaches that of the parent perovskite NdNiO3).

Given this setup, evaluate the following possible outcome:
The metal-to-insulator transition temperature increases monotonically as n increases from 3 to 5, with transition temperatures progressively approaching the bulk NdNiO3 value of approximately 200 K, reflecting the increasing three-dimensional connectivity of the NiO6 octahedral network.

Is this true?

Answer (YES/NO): NO